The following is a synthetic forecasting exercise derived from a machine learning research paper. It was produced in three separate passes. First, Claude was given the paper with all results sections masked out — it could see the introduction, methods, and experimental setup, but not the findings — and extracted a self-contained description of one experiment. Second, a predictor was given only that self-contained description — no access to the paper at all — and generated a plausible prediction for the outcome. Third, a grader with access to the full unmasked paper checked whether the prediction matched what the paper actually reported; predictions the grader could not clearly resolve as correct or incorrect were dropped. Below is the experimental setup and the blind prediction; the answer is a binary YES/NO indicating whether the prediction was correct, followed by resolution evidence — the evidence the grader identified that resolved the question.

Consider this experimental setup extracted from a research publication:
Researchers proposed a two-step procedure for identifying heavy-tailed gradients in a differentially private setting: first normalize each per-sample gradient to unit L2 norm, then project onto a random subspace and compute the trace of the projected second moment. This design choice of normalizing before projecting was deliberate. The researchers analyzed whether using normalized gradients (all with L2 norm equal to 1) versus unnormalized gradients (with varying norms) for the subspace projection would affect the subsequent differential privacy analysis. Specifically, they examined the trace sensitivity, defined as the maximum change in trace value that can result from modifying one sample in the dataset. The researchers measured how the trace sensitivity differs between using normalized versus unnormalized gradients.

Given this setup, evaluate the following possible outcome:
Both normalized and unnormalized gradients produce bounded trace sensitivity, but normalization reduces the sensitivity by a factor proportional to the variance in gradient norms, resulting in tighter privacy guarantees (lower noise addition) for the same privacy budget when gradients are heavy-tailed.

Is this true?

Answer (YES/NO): NO